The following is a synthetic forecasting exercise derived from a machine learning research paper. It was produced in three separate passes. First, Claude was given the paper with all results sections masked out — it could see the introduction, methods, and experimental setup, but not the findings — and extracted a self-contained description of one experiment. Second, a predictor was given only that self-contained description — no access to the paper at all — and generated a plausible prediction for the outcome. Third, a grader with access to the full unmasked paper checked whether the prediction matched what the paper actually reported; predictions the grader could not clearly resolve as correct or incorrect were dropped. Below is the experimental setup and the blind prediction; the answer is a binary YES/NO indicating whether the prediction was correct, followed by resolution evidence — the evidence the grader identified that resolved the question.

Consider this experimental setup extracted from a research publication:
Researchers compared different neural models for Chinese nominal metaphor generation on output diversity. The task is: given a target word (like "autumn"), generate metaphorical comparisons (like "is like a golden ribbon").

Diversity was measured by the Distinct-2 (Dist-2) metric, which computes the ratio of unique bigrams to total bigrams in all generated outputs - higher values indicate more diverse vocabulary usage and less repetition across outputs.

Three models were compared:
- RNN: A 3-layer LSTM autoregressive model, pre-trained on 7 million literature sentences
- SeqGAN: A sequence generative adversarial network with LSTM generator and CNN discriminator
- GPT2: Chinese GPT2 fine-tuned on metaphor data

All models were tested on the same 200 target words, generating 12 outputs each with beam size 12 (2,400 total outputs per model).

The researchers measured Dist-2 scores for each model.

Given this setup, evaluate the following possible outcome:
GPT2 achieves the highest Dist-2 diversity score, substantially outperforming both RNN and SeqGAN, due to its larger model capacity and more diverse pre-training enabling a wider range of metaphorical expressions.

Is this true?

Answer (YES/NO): NO